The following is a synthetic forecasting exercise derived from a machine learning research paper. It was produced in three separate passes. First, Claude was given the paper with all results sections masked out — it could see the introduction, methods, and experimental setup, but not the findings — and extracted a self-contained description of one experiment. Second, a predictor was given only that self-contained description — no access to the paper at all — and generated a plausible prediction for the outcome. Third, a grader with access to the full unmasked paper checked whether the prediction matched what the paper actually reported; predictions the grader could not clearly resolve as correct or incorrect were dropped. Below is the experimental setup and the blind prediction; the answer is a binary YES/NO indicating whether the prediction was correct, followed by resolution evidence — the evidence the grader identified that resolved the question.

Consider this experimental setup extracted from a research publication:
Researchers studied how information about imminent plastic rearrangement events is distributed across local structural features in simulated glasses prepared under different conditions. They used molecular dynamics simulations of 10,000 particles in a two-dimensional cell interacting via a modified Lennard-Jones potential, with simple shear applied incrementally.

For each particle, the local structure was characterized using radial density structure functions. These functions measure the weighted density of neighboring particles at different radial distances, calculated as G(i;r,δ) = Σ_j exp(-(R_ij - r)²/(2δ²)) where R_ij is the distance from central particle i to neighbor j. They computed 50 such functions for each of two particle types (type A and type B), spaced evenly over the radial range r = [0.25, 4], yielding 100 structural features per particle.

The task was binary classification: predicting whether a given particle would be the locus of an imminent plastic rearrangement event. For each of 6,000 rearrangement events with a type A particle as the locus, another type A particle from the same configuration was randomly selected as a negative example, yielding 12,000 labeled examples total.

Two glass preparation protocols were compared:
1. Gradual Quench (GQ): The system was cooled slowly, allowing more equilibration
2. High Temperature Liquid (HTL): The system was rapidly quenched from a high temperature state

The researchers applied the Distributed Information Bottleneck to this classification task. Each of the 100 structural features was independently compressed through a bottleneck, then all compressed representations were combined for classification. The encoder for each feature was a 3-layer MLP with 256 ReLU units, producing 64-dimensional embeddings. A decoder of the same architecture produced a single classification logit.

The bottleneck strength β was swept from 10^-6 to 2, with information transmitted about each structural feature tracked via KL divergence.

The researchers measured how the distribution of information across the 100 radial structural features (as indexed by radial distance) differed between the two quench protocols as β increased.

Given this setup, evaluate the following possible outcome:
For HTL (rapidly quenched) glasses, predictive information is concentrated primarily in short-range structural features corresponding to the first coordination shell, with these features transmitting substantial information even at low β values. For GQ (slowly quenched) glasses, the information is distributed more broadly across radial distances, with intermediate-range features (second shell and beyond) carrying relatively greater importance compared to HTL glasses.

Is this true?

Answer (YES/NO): NO